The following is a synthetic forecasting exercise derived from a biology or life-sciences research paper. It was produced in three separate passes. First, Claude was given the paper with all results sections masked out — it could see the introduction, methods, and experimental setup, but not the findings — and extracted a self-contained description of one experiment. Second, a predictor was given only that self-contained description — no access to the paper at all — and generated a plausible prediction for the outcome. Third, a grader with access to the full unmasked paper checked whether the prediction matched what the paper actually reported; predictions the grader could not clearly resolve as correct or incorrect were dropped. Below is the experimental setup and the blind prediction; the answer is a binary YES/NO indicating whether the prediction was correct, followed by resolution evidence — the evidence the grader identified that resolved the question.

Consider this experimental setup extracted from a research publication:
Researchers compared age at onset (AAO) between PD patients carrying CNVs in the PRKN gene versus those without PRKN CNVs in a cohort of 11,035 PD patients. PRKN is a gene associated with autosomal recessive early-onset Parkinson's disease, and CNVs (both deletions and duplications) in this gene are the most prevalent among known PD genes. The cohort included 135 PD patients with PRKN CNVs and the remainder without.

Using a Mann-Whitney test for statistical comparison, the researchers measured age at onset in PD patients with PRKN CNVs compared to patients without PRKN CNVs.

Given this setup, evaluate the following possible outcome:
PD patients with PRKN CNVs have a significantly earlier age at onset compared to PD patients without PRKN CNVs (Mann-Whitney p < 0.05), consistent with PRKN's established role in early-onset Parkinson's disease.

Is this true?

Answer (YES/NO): YES